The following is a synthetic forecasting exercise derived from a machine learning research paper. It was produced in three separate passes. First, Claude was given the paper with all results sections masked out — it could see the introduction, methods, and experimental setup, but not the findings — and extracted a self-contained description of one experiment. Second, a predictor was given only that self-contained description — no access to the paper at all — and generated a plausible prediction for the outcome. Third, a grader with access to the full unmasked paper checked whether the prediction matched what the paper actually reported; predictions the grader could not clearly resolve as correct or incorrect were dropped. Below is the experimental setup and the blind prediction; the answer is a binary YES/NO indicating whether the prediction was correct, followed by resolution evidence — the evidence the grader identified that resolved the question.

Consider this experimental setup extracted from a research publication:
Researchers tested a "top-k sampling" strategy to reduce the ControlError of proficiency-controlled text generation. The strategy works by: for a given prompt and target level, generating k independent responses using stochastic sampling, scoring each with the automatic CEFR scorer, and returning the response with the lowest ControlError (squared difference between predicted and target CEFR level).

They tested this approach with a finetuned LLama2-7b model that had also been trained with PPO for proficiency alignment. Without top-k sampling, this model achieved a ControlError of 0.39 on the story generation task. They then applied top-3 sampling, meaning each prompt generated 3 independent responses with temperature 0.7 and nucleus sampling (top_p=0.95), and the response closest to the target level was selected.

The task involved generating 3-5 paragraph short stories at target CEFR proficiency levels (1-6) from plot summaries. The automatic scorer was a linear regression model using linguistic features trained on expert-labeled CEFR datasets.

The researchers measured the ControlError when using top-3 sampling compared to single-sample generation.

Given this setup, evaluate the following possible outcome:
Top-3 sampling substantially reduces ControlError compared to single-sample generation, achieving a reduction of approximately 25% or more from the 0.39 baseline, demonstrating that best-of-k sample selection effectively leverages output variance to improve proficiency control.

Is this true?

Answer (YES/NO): YES